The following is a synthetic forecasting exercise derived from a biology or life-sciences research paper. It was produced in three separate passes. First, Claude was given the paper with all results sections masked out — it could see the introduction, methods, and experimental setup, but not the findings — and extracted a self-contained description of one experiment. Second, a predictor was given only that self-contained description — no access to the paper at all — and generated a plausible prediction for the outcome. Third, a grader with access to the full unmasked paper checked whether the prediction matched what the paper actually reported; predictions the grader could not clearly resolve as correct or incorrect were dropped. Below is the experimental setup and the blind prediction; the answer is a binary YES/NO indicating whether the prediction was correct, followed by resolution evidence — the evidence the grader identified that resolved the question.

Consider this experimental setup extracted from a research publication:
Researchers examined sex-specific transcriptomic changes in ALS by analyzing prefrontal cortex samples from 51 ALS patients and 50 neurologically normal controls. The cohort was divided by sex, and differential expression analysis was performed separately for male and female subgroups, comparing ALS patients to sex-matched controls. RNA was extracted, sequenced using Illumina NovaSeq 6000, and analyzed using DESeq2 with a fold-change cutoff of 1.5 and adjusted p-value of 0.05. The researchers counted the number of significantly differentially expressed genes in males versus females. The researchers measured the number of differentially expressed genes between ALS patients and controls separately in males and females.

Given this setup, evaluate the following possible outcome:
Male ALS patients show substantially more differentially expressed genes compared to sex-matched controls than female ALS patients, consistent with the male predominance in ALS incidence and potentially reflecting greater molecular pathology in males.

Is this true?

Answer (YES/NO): YES